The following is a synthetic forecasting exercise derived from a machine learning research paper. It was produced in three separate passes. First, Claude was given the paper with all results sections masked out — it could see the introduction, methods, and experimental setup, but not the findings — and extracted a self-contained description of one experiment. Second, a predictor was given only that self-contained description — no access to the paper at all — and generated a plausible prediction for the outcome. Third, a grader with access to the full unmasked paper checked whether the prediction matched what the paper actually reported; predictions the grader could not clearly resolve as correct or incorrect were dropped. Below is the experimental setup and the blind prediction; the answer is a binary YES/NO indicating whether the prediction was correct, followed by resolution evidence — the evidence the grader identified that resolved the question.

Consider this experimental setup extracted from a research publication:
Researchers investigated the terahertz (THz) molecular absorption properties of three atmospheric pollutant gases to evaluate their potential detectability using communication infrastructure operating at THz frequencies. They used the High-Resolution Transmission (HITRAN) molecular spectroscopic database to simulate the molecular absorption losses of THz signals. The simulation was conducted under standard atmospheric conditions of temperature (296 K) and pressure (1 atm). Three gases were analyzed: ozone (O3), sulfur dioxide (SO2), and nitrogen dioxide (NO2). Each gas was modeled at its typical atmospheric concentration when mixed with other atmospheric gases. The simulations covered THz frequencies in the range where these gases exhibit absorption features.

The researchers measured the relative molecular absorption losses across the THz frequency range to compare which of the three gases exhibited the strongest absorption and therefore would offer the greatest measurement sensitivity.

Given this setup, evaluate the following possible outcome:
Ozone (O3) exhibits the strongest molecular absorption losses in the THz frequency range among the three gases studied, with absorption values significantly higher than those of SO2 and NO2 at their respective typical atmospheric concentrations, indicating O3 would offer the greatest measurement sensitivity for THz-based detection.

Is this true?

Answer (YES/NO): NO